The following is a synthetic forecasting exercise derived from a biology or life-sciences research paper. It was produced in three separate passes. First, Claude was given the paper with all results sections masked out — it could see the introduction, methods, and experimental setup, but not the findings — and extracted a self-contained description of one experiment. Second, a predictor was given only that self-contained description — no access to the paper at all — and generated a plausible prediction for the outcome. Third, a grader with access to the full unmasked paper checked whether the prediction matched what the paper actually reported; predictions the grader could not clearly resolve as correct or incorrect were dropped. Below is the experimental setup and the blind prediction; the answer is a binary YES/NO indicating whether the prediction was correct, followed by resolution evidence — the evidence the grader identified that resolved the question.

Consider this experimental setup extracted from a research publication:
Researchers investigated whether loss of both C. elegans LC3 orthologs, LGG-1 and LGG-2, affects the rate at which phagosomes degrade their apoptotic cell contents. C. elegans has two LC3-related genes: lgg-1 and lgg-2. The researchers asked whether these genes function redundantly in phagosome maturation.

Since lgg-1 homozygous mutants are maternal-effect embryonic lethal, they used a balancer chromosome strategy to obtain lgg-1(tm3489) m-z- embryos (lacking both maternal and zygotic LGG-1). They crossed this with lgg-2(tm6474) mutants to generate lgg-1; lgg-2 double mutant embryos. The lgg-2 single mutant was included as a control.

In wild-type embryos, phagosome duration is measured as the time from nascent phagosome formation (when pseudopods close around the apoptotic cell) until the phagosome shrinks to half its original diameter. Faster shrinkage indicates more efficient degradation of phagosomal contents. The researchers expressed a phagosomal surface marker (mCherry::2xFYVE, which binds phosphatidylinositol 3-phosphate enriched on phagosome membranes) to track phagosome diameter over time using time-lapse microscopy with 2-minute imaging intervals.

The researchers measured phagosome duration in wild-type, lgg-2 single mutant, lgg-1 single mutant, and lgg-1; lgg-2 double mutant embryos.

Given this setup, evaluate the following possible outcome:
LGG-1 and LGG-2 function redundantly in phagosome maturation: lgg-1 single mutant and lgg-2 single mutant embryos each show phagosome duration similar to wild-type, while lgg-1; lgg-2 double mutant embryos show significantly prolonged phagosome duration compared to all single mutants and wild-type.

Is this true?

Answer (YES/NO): NO